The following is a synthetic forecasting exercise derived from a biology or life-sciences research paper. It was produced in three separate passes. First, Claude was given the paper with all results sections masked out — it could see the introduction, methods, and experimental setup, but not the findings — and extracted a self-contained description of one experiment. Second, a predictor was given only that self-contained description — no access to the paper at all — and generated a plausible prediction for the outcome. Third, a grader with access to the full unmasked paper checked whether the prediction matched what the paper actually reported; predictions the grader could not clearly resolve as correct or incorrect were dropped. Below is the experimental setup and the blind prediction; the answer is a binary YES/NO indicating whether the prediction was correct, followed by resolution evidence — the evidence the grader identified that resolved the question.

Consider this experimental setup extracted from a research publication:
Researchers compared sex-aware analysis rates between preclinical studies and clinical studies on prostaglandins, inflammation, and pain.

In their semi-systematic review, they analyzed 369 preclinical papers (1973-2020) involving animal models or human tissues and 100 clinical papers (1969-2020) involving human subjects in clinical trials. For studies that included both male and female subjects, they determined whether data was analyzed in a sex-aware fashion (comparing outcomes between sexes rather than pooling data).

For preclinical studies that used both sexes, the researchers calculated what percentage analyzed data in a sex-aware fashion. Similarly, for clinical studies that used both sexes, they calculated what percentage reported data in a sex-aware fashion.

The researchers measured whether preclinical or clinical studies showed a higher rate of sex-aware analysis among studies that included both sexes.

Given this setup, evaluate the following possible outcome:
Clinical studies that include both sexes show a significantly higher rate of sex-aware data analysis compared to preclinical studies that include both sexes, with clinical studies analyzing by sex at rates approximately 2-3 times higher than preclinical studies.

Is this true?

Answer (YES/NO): NO